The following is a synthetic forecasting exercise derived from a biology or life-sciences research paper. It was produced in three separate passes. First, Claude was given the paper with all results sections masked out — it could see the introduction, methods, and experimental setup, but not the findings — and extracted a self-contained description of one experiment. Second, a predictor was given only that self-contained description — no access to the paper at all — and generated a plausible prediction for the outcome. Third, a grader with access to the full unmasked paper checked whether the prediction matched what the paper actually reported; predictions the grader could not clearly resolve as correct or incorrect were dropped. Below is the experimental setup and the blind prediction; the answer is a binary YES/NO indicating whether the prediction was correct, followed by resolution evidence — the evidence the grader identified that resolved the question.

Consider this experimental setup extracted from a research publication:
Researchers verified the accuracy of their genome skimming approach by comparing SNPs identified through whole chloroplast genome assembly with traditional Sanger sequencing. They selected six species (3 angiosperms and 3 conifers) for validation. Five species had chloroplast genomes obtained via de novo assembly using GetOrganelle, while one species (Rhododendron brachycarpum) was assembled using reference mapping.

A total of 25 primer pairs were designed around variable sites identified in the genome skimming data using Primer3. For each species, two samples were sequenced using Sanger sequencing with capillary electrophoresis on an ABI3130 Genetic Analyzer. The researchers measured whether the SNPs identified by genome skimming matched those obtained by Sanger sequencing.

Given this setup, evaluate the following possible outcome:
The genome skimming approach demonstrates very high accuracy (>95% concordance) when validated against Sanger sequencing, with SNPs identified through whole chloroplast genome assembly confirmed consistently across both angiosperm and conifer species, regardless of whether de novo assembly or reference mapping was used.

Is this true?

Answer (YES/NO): YES